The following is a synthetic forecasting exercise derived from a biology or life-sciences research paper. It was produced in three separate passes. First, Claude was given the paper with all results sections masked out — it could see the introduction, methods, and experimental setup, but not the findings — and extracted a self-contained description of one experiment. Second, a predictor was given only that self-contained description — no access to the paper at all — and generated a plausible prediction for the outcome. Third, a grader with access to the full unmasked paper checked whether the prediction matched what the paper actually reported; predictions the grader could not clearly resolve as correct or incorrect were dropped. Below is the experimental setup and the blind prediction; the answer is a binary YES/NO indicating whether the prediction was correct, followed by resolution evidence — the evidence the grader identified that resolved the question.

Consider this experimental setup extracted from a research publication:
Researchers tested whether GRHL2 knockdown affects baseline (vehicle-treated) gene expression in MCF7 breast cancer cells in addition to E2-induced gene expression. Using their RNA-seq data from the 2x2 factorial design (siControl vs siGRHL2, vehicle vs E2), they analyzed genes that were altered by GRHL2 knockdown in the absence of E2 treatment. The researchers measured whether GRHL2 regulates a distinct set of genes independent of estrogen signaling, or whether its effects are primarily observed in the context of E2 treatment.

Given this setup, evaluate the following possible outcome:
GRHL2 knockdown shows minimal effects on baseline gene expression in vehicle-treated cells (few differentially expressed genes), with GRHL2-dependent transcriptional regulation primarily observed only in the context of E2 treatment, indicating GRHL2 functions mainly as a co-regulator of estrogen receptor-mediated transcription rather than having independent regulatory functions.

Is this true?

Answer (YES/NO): NO